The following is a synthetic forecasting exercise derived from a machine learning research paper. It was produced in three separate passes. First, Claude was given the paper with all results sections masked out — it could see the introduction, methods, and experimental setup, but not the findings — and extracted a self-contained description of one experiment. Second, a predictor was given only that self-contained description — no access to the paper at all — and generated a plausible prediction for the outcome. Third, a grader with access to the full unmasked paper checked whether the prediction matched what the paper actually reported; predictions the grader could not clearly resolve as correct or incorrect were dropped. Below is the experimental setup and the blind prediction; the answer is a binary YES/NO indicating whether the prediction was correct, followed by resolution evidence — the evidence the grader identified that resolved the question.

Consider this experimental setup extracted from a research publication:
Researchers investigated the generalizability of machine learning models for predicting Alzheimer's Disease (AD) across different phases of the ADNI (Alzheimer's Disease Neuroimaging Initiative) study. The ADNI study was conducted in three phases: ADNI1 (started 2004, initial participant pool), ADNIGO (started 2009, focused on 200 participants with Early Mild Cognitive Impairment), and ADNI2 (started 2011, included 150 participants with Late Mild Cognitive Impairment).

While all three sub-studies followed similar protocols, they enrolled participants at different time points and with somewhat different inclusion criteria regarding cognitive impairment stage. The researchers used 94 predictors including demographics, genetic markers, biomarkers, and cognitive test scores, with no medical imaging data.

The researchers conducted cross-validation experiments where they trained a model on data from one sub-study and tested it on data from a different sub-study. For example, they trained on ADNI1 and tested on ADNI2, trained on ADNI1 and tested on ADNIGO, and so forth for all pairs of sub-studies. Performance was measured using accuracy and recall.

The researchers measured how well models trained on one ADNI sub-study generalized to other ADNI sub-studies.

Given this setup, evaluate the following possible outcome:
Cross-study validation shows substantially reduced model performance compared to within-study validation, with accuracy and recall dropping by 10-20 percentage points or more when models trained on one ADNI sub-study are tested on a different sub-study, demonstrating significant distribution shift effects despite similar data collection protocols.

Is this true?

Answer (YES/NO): NO